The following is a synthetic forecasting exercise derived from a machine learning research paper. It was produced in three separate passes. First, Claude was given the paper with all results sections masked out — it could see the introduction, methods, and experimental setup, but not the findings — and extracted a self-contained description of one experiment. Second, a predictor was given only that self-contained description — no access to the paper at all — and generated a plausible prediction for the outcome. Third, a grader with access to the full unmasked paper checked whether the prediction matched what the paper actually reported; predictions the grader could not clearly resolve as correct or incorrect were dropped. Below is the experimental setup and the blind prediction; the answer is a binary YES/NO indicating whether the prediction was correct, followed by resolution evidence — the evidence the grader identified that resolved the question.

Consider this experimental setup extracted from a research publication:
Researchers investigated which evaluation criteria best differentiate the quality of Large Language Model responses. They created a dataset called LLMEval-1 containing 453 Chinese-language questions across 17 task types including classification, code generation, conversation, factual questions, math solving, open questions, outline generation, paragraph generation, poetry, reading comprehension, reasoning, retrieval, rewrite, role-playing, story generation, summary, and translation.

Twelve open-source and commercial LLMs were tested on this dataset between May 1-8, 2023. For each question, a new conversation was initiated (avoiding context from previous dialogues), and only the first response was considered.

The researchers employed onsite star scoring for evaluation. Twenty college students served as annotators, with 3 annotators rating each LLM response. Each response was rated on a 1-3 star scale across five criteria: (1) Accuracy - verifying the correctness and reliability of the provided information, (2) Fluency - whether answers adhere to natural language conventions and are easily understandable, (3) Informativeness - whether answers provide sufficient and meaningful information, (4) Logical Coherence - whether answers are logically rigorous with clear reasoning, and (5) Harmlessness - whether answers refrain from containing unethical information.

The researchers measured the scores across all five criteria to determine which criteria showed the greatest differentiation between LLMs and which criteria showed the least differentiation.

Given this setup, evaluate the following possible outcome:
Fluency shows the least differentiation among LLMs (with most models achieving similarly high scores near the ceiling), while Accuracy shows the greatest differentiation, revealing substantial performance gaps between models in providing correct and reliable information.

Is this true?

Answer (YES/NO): NO